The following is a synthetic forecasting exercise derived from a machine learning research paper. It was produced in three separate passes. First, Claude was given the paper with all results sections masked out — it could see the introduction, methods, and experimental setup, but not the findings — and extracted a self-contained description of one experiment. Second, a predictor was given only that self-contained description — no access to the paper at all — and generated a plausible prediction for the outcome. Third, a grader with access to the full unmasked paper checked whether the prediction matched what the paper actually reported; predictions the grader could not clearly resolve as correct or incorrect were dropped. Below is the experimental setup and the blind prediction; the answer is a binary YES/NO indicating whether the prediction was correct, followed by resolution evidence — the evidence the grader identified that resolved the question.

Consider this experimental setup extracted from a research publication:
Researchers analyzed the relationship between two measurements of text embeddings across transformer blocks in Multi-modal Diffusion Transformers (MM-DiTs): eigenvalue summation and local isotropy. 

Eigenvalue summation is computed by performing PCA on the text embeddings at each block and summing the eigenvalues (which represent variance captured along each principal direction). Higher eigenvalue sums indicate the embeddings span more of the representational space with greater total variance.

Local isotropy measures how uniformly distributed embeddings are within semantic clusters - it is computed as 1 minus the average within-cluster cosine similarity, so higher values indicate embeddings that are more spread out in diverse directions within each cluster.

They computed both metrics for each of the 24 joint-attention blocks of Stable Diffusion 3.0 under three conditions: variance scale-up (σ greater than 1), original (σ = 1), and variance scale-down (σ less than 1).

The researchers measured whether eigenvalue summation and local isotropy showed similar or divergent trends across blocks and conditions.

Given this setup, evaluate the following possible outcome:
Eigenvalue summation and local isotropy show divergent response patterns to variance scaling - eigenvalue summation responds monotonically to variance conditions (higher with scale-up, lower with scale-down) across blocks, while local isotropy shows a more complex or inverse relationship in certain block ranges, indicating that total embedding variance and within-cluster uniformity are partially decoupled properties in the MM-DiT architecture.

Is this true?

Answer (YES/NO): NO